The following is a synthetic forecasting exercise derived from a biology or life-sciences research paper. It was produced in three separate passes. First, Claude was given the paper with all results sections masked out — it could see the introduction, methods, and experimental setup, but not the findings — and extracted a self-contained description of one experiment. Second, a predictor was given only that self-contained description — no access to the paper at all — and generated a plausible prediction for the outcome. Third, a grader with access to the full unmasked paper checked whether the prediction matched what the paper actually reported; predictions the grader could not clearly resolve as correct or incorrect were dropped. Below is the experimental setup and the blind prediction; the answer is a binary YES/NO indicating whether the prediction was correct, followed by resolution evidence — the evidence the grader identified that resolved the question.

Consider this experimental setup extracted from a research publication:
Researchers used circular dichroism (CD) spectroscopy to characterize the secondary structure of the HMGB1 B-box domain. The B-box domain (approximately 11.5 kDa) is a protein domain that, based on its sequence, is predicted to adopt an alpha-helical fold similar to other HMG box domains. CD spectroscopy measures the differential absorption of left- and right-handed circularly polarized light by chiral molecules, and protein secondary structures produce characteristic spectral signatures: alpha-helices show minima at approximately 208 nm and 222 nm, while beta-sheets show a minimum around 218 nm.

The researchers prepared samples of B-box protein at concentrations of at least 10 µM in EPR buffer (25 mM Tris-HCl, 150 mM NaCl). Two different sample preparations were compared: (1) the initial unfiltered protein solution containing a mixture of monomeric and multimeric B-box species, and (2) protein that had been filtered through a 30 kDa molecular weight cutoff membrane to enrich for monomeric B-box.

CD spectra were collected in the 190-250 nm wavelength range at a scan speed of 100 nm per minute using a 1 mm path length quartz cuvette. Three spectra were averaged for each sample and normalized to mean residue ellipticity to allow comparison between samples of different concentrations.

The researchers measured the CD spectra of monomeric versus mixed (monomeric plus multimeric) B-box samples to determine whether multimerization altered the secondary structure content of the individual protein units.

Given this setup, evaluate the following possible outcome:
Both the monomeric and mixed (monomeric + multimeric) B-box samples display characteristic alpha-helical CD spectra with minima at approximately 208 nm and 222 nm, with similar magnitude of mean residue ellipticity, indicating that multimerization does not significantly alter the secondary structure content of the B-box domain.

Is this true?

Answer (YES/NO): YES